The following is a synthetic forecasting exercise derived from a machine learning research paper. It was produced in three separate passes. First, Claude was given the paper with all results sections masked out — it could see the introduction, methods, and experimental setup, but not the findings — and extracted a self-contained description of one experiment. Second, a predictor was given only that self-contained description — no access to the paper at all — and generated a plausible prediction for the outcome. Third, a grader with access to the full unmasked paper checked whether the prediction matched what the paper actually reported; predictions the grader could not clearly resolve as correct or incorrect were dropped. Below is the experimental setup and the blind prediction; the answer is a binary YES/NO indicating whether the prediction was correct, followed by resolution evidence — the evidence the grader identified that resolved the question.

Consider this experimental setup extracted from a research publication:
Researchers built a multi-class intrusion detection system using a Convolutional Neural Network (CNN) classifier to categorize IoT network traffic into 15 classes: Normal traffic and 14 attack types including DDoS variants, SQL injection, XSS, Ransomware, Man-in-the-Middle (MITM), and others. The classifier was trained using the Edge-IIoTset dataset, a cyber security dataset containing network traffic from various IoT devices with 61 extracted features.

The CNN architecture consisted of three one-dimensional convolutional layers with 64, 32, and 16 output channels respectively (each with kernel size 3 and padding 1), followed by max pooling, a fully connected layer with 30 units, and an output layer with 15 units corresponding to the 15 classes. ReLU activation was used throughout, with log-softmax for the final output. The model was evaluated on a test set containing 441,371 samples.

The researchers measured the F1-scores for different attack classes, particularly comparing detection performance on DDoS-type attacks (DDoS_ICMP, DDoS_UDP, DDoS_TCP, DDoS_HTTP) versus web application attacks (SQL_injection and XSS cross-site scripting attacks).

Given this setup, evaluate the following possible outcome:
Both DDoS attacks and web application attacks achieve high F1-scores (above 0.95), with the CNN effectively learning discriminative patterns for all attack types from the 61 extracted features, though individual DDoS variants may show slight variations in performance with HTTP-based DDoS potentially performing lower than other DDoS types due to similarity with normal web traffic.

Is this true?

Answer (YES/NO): NO